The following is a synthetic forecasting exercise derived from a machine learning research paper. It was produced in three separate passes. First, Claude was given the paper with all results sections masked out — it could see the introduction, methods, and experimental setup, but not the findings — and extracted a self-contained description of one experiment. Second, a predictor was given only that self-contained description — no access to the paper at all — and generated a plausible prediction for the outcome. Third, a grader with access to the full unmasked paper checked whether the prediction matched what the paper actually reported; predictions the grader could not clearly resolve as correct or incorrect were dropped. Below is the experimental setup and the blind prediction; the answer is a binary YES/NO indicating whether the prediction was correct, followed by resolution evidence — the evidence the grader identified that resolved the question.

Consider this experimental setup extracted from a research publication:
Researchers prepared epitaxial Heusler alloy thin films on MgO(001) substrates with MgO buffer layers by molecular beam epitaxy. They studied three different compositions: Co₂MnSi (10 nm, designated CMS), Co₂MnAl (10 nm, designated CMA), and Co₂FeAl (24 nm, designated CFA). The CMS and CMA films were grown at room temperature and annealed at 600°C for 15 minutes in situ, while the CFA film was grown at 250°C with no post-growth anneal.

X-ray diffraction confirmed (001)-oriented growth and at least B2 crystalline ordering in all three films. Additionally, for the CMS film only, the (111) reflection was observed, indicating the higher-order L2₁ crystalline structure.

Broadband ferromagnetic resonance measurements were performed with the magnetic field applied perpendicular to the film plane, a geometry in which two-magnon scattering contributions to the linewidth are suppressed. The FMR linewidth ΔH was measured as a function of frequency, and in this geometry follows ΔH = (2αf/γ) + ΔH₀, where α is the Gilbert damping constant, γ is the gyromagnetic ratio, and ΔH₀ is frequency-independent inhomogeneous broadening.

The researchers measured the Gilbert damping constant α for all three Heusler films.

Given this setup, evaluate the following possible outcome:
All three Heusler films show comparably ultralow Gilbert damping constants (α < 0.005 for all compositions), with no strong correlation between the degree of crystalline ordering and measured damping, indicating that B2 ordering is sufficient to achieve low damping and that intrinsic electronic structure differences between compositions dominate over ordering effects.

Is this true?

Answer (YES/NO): YES